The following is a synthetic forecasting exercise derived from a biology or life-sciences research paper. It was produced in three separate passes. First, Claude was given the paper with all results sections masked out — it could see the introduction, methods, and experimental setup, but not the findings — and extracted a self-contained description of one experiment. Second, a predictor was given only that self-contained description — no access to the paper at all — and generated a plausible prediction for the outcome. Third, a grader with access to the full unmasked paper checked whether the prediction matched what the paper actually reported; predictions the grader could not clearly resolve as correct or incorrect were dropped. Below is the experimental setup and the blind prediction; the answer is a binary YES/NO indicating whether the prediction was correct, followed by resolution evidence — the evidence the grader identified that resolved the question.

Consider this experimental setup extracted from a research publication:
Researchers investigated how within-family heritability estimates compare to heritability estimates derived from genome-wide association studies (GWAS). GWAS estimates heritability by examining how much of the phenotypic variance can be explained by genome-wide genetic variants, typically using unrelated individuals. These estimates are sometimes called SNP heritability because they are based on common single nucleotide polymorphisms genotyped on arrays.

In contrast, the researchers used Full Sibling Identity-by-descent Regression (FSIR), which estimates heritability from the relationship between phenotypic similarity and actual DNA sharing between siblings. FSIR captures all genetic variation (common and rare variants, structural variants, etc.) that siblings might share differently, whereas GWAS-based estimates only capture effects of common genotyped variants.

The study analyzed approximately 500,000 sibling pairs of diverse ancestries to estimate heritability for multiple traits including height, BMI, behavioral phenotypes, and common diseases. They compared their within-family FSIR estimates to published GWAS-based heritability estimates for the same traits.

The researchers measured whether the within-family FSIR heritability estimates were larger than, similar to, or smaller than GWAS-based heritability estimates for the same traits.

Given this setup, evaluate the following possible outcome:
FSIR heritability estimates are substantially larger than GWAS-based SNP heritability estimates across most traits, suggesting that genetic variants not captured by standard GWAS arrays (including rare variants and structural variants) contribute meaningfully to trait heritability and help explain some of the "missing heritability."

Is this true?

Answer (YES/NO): NO